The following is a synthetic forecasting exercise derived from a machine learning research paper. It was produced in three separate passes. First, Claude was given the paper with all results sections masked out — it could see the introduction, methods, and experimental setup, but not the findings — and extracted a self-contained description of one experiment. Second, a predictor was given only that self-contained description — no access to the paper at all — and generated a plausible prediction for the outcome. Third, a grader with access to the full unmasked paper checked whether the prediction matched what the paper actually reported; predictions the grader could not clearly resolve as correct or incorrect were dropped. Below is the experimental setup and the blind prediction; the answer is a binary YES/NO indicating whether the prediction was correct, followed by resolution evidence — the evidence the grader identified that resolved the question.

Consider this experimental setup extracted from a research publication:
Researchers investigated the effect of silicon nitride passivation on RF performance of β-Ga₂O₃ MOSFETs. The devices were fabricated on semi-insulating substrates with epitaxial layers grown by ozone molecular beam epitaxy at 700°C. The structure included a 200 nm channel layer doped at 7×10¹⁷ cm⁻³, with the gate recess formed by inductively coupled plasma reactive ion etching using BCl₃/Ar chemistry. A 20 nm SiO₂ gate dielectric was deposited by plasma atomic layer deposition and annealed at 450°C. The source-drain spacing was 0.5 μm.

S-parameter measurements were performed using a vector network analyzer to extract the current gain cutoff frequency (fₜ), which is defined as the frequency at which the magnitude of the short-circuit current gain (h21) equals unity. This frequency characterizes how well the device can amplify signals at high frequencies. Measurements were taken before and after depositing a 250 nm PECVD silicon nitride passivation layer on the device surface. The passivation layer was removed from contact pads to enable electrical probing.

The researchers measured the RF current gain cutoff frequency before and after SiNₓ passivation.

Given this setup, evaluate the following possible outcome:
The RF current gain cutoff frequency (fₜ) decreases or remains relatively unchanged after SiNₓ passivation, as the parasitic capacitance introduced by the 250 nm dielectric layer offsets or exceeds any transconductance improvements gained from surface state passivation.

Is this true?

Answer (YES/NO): NO